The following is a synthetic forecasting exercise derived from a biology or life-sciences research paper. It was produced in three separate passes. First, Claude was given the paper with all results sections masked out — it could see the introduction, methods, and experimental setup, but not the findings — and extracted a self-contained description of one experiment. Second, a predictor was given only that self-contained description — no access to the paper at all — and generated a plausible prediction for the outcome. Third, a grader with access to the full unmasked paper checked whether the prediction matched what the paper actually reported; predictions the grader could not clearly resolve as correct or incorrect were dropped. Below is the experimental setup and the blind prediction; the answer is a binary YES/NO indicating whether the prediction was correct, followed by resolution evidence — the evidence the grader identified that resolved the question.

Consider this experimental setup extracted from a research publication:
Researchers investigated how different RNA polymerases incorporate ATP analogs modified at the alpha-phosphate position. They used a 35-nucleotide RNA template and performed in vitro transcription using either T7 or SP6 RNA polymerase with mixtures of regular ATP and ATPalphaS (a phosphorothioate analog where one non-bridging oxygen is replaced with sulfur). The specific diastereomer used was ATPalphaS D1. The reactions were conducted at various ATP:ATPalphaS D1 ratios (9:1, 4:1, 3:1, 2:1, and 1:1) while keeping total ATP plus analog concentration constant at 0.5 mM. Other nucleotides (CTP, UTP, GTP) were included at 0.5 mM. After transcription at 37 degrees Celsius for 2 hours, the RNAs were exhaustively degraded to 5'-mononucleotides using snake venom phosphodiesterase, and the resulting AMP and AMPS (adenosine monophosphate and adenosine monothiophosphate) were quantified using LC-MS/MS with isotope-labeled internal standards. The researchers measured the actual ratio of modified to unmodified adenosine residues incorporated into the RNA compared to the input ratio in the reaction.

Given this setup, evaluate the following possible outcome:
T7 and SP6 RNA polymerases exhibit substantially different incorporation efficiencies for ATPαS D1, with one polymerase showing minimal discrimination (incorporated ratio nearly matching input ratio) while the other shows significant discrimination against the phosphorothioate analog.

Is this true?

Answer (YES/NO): NO